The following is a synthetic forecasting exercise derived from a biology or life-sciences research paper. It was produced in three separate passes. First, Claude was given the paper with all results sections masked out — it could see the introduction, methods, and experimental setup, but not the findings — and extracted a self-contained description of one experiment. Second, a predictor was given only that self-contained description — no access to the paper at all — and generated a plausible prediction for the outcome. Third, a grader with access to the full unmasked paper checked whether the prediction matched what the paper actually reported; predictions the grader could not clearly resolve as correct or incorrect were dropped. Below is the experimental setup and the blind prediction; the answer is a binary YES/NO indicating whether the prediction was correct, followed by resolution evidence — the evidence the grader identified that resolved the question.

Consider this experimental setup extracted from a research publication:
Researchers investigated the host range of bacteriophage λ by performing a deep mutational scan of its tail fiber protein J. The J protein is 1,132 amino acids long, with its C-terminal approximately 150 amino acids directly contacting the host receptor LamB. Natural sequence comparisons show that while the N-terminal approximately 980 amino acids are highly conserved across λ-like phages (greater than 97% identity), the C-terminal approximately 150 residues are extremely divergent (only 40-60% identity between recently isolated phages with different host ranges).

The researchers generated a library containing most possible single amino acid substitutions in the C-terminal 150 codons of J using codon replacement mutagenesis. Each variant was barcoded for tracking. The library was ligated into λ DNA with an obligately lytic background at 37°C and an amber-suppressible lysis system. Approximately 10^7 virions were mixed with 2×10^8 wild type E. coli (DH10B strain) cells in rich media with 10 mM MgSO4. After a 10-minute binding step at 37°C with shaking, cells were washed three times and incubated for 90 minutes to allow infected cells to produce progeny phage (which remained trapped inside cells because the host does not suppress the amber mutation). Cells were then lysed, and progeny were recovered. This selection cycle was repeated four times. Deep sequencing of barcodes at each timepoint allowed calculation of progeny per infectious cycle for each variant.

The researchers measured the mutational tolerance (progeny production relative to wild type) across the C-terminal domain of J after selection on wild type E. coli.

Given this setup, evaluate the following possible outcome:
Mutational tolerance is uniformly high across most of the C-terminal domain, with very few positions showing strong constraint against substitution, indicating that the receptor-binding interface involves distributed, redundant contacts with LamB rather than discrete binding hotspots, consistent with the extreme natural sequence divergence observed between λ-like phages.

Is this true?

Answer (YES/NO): NO